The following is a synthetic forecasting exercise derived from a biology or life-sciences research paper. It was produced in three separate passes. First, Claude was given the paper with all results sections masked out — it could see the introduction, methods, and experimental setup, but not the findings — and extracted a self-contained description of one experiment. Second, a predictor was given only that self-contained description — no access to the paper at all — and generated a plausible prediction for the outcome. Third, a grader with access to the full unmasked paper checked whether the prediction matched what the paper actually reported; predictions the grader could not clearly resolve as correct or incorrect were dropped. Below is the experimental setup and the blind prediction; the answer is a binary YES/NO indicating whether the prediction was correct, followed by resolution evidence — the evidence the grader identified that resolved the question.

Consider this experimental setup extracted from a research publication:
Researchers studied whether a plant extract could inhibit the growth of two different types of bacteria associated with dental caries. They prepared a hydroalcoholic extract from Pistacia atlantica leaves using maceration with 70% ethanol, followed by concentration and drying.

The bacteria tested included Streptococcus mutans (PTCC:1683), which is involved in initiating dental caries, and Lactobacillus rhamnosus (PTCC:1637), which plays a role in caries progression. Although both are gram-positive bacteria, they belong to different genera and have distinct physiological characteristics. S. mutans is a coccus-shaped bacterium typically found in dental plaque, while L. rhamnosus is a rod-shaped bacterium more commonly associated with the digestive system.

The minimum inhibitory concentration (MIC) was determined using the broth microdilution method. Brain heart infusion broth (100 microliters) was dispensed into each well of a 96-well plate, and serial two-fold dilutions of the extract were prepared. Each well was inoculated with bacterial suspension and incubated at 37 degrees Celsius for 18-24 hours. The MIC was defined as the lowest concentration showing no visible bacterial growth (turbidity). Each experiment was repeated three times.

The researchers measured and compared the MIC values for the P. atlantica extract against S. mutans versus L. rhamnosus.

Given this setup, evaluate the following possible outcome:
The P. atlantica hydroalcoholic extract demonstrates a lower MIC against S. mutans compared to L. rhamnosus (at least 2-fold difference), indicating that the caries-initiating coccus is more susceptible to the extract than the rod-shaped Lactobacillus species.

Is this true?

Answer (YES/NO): YES